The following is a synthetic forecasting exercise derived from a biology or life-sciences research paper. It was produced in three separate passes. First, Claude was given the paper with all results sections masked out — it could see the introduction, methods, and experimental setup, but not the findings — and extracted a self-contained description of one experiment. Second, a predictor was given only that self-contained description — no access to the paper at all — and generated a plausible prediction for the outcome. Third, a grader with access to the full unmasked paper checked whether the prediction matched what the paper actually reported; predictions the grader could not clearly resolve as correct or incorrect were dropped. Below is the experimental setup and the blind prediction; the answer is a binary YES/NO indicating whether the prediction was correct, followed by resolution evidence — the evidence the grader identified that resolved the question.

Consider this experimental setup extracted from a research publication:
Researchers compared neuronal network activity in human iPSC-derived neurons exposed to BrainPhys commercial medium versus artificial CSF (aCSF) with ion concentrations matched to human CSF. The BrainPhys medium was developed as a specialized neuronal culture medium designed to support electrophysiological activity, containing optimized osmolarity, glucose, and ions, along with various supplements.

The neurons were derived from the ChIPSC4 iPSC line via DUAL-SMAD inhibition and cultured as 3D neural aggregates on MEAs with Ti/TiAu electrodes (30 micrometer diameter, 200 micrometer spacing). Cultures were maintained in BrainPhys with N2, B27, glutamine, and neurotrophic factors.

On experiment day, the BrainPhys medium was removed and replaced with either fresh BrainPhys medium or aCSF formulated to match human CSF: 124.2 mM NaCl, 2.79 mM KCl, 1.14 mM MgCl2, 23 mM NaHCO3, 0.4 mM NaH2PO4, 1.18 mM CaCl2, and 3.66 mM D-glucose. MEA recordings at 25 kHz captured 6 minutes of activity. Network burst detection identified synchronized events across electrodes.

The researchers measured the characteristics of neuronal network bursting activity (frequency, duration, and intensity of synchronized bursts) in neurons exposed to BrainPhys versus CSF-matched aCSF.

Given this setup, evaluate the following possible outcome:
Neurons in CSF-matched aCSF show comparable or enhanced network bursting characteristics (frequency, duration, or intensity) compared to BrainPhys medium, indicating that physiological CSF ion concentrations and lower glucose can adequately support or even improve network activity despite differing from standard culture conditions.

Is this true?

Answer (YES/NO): NO